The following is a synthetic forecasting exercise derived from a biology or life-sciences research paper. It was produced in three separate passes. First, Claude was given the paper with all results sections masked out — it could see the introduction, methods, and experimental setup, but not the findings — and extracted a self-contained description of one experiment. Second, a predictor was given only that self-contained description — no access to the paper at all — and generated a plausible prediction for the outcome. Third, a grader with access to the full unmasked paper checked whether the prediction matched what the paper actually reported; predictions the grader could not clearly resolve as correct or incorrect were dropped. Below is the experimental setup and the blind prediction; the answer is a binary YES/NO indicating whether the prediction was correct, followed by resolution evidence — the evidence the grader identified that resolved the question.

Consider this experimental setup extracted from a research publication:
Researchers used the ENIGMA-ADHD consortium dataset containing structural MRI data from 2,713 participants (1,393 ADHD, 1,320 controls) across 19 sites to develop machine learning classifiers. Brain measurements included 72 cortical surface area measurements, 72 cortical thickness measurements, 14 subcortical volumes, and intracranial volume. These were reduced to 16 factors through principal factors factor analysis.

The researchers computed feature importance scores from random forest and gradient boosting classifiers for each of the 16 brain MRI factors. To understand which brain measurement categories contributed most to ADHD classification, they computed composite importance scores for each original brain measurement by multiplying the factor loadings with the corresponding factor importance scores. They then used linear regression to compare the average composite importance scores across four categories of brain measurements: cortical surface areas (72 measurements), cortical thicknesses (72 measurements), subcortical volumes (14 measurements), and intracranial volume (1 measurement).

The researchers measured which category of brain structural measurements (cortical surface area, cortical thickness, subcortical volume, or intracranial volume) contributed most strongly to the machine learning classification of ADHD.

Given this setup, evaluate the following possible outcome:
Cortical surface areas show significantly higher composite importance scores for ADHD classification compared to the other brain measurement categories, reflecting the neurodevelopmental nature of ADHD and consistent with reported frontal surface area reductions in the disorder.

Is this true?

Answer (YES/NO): NO